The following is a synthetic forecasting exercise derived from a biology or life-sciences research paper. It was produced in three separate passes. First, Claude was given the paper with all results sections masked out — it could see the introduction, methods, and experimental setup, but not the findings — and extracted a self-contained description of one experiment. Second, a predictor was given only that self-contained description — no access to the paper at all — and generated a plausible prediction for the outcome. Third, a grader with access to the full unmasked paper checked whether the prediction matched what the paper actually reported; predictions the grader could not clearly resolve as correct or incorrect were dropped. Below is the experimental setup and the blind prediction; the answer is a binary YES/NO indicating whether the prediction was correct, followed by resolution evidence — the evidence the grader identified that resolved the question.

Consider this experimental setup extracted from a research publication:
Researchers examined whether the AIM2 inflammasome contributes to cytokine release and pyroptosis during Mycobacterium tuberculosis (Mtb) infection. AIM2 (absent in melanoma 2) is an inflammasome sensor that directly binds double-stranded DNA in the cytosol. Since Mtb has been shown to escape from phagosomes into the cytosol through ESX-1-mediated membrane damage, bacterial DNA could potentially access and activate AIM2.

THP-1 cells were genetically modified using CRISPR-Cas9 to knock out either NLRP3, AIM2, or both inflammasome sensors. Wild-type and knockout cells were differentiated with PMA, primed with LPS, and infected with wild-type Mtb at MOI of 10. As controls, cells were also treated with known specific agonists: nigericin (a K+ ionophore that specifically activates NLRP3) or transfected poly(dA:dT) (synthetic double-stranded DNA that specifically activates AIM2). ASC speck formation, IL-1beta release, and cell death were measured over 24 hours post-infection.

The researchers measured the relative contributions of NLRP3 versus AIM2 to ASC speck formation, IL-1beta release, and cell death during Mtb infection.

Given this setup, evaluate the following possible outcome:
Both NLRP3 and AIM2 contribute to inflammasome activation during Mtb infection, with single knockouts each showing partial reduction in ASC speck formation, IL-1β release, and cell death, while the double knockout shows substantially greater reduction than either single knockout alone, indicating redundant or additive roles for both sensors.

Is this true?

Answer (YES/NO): NO